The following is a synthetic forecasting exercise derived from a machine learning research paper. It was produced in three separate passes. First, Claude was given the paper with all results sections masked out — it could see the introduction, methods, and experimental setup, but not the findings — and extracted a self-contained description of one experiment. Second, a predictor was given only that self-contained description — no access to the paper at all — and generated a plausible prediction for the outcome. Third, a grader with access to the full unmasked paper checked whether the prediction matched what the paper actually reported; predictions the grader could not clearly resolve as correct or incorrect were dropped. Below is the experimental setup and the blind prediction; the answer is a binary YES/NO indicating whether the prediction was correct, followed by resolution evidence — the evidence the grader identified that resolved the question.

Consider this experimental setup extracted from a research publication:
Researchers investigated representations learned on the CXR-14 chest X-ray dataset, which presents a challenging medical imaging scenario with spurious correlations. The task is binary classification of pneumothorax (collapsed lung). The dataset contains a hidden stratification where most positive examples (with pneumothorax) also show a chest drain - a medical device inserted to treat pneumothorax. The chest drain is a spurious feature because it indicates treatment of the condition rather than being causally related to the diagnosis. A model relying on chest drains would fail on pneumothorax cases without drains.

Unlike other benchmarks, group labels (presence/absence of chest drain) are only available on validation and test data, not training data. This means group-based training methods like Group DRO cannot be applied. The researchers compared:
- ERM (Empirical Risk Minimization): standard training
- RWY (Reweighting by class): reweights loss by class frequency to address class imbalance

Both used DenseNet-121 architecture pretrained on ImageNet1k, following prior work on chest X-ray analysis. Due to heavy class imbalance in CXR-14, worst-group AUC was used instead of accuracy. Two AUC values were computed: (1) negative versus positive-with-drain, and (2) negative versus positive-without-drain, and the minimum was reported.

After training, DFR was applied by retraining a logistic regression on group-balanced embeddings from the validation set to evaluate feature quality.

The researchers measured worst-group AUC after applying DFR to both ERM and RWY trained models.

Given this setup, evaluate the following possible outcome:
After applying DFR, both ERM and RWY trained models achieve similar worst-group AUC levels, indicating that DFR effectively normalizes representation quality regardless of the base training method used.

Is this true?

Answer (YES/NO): YES